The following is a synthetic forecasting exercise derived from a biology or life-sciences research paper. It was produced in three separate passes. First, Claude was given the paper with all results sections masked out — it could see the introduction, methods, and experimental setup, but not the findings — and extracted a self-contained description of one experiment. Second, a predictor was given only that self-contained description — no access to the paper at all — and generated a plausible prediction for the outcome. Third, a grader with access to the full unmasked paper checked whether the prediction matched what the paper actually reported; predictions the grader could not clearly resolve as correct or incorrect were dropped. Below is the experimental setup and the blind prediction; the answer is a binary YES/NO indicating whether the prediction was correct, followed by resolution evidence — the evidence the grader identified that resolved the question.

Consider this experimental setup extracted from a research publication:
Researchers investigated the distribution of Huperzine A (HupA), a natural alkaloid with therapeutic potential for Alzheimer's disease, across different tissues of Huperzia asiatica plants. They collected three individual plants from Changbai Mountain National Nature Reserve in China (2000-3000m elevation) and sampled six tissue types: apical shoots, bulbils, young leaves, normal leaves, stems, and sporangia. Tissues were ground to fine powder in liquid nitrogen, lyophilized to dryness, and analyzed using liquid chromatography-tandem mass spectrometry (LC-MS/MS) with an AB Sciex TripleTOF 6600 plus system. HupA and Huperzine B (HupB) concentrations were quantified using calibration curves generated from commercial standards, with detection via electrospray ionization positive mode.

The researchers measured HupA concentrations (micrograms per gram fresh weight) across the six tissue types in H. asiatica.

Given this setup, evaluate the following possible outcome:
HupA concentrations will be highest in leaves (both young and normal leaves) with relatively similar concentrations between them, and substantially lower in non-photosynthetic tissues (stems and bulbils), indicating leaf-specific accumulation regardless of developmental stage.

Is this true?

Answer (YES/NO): NO